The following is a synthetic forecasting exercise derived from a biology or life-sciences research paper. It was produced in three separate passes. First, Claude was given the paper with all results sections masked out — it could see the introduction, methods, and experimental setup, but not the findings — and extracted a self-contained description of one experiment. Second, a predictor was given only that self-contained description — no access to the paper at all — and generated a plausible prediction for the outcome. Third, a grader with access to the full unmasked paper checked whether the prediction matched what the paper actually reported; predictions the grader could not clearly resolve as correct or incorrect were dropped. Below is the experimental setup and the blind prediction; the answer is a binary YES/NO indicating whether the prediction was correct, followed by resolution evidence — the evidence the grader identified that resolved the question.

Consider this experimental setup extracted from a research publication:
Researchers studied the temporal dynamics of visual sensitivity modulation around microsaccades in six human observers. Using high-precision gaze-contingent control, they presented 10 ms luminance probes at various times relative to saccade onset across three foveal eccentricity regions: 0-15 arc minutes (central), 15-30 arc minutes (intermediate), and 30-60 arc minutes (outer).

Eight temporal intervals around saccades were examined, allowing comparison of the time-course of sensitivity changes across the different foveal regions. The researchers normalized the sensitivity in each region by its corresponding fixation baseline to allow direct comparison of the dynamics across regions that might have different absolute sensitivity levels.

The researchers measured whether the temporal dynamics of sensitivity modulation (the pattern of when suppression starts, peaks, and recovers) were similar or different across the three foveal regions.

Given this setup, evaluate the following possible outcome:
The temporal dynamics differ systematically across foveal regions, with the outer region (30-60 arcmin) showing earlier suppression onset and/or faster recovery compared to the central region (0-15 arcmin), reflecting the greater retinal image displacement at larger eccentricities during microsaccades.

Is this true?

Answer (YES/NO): NO